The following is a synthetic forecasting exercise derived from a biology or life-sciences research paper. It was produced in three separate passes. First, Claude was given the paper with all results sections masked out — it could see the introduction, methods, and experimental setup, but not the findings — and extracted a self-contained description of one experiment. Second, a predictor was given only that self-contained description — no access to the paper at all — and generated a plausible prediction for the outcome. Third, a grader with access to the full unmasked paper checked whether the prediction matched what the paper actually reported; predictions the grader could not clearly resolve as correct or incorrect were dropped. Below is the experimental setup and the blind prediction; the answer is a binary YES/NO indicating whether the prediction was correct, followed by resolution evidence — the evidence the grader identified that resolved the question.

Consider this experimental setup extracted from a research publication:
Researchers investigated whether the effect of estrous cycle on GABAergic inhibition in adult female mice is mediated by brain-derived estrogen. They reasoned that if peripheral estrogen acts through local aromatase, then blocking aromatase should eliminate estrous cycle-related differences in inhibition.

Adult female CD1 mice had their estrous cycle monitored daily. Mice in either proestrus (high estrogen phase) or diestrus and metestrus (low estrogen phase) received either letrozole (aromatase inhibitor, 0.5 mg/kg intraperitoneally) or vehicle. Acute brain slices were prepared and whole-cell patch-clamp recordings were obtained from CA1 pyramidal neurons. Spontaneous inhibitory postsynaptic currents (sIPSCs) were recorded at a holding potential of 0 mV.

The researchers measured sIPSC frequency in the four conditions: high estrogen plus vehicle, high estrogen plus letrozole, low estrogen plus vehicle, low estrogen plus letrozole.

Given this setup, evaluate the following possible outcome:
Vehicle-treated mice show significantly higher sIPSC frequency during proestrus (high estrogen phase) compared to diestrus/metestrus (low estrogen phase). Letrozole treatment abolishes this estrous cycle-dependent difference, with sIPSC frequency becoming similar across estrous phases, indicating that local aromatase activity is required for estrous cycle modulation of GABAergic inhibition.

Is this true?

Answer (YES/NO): NO